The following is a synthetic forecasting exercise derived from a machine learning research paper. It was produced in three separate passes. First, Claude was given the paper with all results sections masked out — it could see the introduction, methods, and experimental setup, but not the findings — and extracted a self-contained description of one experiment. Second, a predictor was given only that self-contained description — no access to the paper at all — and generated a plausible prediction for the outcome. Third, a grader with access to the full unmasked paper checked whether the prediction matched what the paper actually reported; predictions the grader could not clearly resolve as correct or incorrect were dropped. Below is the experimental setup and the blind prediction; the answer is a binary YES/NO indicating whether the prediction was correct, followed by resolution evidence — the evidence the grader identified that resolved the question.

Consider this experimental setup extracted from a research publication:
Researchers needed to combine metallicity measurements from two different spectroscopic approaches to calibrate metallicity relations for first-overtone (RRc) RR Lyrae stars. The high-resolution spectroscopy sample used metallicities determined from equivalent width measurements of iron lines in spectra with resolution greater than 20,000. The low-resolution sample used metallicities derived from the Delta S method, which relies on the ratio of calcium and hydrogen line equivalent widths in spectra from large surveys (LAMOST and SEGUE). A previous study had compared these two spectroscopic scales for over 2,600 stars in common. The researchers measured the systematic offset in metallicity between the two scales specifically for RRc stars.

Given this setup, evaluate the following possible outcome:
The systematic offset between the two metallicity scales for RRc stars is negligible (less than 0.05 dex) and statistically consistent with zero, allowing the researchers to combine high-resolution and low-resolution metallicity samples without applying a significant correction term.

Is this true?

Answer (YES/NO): NO